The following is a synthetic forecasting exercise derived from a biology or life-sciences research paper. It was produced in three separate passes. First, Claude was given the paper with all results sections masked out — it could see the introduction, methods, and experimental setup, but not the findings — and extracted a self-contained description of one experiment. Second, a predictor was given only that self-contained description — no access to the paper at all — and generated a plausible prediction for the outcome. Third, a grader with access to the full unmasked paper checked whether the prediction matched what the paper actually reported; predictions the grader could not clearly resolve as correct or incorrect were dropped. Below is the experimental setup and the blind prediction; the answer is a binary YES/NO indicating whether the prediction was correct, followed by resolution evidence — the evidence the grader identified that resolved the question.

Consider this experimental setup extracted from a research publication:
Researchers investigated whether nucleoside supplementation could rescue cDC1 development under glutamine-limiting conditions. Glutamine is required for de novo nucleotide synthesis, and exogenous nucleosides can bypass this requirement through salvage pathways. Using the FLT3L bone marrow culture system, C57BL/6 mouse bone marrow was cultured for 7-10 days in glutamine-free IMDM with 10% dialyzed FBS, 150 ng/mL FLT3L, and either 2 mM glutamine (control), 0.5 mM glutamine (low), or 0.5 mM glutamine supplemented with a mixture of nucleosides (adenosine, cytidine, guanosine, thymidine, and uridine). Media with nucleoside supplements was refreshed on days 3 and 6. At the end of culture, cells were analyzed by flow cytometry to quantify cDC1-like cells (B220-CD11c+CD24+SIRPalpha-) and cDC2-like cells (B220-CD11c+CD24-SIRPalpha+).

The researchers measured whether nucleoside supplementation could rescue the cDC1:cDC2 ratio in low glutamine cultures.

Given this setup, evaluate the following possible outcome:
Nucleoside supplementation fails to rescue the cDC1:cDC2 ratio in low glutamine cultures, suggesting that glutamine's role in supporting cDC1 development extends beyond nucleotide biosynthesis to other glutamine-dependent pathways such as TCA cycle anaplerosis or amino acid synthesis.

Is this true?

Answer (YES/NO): YES